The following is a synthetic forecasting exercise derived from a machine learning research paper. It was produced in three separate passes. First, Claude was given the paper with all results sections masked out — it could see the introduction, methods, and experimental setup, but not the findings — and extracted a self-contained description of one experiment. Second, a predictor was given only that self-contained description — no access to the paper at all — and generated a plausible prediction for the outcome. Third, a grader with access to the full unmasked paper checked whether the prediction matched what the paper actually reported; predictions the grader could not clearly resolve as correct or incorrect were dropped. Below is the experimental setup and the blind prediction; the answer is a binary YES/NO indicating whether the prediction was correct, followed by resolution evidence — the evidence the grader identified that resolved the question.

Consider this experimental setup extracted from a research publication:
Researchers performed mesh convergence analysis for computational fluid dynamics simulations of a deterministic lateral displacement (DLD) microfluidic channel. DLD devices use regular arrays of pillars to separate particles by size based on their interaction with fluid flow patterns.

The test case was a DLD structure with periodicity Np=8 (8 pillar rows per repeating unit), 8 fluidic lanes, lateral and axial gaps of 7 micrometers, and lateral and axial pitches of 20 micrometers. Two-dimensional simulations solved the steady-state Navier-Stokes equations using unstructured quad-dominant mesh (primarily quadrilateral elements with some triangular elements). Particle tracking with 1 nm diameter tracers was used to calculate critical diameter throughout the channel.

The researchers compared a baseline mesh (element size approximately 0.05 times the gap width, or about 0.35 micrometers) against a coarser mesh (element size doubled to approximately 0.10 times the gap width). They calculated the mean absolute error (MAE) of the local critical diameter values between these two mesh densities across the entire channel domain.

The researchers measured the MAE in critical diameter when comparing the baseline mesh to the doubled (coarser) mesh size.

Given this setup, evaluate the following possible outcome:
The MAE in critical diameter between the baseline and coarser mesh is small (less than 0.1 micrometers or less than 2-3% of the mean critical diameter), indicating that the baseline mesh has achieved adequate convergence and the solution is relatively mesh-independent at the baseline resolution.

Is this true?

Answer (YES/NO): NO